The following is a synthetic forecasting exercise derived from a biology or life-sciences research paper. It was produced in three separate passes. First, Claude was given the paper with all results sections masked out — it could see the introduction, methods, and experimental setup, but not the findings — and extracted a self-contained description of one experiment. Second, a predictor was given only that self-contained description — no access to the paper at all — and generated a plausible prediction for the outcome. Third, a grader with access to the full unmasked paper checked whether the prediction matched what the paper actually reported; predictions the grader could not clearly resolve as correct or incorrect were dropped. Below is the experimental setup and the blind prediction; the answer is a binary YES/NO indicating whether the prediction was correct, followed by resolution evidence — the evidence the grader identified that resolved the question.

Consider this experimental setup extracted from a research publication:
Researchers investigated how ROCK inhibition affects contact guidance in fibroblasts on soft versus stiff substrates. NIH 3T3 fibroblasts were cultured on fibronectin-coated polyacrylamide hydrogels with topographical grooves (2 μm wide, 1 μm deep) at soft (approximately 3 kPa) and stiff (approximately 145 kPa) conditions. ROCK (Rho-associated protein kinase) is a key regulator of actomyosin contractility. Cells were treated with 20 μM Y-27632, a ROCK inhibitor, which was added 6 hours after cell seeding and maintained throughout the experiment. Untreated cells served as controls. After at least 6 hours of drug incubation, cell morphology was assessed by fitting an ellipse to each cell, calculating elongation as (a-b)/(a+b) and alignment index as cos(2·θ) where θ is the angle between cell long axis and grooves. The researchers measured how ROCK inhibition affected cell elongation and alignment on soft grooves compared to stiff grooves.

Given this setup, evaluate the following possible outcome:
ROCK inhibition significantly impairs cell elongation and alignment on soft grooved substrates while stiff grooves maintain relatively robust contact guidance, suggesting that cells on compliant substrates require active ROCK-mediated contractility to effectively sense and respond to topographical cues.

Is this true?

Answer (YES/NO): NO